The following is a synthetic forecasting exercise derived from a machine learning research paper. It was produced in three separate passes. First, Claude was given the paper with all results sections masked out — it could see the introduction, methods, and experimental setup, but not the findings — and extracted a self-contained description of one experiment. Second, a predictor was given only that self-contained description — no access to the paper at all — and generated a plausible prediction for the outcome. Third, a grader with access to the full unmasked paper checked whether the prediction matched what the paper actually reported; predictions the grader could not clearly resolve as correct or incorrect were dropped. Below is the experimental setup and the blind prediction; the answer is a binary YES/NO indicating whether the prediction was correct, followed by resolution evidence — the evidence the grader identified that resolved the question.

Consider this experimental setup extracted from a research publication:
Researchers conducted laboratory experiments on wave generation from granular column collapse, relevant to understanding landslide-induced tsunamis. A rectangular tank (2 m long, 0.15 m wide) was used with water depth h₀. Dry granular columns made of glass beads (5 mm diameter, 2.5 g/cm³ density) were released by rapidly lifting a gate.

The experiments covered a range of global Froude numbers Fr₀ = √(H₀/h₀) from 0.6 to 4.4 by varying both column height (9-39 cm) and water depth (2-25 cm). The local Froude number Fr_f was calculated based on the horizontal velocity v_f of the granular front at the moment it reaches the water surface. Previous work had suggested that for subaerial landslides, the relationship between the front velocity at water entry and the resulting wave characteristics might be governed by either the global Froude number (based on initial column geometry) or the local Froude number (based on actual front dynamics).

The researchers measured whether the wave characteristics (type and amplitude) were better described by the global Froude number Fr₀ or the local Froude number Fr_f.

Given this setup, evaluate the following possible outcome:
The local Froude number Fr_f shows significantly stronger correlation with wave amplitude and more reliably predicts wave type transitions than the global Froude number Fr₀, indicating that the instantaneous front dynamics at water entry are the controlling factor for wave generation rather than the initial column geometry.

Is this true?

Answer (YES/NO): YES